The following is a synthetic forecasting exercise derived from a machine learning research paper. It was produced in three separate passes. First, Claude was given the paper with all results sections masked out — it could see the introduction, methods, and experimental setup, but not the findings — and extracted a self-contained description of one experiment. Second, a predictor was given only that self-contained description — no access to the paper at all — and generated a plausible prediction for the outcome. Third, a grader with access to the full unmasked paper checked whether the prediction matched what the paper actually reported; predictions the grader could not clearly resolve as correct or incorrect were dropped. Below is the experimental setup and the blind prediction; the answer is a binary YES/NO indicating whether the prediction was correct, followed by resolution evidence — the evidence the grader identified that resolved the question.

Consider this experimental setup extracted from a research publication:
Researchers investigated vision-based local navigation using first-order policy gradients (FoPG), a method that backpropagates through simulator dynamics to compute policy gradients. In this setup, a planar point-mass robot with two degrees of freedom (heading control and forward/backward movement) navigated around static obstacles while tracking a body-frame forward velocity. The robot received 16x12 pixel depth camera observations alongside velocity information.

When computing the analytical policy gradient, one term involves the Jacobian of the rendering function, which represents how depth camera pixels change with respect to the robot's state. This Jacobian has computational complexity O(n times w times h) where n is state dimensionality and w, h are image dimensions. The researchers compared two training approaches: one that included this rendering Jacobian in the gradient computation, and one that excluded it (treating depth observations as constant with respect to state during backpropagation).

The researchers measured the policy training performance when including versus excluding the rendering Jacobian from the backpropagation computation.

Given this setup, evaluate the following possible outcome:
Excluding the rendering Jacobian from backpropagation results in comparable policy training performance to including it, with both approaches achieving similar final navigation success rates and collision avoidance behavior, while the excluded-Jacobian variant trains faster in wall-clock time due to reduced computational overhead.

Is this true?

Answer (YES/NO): NO